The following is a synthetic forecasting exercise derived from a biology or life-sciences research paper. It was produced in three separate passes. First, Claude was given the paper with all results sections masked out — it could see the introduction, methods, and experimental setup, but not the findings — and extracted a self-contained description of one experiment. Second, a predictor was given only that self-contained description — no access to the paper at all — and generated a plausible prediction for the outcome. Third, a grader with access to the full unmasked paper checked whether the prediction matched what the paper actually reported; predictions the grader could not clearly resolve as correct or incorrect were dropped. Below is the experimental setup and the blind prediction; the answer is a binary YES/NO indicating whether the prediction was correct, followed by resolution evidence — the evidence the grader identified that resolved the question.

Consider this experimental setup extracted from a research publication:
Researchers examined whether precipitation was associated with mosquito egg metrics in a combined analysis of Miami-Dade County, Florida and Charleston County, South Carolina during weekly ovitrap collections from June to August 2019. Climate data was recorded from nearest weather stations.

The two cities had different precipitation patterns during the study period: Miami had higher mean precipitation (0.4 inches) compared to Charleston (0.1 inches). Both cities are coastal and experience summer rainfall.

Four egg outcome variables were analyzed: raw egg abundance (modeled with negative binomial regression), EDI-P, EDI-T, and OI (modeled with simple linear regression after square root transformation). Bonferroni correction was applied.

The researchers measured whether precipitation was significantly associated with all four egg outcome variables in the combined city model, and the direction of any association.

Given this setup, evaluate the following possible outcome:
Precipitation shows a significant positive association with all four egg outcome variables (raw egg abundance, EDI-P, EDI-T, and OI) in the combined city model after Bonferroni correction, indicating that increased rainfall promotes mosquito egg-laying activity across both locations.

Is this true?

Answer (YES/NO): NO